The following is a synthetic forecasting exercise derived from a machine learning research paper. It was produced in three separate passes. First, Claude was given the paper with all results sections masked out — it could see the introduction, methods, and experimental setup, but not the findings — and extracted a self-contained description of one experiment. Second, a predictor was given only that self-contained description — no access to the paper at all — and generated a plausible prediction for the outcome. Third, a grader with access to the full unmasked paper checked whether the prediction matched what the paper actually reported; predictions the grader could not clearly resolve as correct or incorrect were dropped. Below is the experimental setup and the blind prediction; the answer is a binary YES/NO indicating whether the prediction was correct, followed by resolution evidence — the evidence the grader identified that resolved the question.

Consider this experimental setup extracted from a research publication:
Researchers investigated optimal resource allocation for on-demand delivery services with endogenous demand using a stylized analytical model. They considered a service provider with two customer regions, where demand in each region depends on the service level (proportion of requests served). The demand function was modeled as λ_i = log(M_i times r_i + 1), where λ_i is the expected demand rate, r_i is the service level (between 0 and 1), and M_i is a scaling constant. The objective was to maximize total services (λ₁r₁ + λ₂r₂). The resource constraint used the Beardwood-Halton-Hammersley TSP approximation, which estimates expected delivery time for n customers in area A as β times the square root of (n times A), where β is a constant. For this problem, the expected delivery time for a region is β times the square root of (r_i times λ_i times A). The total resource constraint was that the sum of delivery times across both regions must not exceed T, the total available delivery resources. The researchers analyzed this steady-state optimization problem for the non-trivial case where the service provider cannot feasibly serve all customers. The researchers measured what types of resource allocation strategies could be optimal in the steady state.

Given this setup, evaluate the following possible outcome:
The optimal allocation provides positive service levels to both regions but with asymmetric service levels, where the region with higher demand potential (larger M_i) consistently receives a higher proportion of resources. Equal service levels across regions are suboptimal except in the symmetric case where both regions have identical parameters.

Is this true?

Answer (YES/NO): NO